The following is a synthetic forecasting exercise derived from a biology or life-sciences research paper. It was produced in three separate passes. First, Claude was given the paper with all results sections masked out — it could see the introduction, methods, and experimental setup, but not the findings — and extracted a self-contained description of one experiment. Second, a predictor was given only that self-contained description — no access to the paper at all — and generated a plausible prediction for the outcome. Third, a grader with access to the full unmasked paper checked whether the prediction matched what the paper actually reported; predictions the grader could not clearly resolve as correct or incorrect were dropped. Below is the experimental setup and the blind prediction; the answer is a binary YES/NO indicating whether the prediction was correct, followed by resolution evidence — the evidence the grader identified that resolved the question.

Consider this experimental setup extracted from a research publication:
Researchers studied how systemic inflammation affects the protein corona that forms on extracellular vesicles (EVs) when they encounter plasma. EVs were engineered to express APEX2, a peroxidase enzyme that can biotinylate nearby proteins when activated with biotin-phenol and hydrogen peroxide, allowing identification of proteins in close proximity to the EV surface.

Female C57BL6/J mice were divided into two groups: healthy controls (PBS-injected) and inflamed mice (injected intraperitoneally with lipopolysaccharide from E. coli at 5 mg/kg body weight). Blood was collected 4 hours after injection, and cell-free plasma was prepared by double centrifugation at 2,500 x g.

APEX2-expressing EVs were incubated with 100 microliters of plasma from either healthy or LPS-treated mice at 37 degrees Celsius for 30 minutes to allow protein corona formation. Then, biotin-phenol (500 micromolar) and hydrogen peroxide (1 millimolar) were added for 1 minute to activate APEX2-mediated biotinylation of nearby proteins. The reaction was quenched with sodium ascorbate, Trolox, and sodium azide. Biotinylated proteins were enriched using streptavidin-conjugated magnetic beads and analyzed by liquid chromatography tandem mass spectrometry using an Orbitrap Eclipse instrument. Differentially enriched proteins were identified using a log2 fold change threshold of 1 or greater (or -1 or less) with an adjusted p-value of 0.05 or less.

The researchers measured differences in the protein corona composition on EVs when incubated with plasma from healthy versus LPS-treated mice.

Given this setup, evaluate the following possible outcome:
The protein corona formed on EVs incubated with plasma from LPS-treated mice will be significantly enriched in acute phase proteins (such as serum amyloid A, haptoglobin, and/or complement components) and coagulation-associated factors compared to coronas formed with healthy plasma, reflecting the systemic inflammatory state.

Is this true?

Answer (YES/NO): YES